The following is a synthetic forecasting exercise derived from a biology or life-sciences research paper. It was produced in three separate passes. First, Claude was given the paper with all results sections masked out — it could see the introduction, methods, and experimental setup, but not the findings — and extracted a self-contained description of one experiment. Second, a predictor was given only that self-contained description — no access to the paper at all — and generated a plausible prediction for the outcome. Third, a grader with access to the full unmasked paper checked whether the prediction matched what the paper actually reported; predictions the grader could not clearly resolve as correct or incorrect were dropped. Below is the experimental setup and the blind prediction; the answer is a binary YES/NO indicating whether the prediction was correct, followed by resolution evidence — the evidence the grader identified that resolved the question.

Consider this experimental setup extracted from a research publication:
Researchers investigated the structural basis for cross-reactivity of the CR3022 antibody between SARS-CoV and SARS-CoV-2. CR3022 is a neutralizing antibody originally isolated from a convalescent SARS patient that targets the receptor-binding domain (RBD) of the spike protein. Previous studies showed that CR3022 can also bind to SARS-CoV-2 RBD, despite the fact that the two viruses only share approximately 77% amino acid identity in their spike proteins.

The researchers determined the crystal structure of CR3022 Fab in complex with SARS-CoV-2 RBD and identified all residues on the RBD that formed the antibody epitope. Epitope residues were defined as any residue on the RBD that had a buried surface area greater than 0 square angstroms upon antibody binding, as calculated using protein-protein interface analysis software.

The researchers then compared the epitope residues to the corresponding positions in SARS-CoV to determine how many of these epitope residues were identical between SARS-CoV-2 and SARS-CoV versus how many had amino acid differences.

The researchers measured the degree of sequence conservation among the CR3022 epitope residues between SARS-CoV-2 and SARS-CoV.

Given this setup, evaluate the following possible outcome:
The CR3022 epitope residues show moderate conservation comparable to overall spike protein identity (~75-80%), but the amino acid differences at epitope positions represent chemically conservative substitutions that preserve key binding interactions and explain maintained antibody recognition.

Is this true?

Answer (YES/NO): NO